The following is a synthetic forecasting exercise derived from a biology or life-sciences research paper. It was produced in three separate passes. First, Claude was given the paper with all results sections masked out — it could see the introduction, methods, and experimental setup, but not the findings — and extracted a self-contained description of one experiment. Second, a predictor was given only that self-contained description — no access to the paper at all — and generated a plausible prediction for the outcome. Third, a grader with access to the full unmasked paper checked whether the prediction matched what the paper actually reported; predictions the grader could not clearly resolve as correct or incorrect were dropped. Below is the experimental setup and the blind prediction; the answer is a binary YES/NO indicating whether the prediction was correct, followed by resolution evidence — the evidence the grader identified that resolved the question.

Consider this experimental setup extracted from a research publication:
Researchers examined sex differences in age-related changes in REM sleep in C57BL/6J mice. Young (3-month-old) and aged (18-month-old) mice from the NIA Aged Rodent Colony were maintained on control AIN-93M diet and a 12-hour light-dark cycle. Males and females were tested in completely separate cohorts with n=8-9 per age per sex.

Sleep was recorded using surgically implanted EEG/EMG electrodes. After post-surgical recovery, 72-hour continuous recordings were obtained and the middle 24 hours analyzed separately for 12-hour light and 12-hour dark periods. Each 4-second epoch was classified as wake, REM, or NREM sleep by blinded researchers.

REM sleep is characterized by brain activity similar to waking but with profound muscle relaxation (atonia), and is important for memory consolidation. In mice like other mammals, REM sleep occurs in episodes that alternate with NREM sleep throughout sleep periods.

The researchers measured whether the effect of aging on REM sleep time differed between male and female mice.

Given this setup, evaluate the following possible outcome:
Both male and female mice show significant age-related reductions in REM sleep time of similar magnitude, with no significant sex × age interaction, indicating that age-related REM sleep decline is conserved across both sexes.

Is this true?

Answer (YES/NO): NO